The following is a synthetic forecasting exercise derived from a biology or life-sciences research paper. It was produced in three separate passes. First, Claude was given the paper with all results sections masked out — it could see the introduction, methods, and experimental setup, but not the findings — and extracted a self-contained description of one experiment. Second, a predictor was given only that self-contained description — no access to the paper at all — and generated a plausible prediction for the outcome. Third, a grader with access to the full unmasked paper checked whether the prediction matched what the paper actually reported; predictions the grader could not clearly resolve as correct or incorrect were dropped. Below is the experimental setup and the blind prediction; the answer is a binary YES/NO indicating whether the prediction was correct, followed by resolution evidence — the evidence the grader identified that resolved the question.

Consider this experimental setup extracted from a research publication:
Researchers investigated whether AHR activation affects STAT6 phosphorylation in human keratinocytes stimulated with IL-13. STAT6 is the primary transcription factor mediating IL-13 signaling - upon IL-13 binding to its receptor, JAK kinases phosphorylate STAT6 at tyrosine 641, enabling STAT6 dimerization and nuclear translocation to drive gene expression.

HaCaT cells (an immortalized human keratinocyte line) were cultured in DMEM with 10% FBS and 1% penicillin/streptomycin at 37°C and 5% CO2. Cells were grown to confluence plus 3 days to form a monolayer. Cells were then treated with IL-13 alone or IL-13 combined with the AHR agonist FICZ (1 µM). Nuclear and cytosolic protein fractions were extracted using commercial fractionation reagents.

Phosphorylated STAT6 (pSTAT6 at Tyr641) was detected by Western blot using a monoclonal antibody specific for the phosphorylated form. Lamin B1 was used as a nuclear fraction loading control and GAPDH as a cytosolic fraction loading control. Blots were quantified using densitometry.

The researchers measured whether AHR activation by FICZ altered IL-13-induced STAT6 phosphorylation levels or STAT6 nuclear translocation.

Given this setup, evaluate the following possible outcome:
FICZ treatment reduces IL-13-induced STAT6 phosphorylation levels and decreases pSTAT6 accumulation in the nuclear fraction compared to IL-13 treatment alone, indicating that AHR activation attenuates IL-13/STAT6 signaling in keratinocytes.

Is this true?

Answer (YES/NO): NO